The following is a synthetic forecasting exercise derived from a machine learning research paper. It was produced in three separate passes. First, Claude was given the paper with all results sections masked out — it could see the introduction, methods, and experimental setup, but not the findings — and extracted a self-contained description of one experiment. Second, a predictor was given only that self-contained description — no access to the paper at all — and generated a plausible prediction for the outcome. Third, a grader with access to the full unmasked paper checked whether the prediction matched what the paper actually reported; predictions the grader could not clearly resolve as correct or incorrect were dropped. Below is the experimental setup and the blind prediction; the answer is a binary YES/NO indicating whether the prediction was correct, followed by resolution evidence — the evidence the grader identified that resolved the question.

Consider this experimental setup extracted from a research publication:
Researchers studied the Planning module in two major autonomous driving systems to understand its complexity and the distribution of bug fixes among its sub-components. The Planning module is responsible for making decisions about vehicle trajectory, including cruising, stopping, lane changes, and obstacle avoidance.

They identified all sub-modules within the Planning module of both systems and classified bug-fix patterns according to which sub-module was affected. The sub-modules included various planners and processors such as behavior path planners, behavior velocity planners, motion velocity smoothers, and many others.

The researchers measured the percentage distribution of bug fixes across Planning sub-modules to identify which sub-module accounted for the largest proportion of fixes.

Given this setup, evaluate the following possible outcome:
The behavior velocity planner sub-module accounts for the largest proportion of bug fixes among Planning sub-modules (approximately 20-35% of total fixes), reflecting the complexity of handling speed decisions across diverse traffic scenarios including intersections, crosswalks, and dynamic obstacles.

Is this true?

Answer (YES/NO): NO